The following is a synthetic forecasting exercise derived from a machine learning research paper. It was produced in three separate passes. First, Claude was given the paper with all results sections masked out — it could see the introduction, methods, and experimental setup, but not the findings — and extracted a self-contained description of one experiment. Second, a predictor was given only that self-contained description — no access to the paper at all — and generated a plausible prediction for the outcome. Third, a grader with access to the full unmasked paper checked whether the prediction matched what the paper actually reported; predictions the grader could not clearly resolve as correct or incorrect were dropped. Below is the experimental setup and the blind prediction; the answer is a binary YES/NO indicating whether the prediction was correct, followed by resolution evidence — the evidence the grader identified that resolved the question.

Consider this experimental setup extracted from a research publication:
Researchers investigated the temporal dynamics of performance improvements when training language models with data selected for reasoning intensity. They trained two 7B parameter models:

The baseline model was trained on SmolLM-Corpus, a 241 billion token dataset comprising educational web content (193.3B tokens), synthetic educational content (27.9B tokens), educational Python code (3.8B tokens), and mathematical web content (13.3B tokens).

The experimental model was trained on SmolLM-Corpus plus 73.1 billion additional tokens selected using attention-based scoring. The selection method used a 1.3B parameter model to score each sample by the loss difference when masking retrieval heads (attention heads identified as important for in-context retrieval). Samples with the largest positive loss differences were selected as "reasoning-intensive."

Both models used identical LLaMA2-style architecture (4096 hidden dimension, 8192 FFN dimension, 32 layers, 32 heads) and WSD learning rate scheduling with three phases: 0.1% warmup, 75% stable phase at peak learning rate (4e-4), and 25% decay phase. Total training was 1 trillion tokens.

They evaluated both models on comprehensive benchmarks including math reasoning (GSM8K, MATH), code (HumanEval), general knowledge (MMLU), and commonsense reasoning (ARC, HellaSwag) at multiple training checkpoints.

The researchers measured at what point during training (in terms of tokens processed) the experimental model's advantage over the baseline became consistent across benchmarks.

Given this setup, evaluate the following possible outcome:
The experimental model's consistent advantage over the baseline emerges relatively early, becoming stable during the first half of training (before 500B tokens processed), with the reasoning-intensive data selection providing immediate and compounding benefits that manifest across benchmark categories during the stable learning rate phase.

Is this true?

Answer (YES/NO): YES